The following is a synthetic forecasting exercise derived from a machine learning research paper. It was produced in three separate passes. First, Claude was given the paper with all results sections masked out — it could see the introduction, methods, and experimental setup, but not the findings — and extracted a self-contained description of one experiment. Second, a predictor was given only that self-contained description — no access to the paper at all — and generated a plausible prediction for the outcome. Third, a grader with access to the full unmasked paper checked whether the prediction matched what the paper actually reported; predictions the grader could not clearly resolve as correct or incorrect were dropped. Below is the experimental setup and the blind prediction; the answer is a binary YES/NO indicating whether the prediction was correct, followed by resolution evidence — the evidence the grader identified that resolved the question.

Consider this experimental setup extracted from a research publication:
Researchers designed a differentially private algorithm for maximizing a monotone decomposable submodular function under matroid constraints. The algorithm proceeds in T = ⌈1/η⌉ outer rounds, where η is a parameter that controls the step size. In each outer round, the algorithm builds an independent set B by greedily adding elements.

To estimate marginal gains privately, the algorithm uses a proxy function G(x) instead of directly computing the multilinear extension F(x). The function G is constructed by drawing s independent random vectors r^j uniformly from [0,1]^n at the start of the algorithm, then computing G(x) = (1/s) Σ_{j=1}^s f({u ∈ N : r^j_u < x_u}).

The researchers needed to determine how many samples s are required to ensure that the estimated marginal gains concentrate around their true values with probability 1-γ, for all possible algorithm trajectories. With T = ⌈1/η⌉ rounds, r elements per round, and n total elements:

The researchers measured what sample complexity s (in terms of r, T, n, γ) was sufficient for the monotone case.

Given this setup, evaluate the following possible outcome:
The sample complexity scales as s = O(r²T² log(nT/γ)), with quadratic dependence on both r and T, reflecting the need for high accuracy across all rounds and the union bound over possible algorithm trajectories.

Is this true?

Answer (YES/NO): NO